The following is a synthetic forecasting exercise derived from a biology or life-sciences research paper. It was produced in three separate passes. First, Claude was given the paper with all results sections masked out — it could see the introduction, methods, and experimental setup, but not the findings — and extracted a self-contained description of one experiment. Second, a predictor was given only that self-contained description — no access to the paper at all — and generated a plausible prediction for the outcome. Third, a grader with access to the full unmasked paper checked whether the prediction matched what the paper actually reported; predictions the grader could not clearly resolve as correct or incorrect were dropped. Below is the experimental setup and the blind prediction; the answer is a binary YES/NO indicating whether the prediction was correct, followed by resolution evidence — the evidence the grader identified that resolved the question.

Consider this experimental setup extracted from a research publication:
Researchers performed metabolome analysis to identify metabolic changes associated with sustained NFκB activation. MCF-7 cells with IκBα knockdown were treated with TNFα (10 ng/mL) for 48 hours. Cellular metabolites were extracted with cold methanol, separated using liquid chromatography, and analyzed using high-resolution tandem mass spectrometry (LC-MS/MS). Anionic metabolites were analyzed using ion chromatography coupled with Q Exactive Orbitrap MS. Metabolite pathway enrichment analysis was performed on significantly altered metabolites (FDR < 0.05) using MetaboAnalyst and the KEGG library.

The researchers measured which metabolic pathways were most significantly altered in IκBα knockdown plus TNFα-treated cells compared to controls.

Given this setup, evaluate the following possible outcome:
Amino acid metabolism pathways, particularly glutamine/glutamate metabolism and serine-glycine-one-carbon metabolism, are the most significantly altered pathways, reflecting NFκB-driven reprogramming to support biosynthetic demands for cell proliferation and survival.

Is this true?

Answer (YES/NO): NO